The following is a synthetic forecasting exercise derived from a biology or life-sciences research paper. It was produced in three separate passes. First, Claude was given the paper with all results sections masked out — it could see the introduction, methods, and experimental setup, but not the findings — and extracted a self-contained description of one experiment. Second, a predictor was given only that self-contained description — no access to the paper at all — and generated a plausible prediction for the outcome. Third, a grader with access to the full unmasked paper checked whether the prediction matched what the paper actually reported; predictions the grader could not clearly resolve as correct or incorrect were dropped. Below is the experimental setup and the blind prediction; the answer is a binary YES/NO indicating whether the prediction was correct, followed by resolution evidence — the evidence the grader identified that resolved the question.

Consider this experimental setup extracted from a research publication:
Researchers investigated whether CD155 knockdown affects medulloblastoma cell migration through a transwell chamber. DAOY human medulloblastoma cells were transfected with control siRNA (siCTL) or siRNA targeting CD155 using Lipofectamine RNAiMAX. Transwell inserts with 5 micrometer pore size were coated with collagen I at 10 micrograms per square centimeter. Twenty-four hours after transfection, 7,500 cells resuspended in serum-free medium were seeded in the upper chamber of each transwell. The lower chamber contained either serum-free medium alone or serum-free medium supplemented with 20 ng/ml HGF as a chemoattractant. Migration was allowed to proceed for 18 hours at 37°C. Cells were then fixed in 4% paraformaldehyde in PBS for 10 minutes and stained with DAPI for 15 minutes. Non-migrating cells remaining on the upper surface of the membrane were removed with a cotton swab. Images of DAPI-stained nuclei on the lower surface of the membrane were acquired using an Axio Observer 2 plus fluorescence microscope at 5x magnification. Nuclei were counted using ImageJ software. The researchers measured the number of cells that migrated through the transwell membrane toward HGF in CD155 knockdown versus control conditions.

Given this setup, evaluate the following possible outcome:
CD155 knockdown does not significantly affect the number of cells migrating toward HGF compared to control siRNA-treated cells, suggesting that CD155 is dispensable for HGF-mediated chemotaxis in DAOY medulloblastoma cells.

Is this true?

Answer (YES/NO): NO